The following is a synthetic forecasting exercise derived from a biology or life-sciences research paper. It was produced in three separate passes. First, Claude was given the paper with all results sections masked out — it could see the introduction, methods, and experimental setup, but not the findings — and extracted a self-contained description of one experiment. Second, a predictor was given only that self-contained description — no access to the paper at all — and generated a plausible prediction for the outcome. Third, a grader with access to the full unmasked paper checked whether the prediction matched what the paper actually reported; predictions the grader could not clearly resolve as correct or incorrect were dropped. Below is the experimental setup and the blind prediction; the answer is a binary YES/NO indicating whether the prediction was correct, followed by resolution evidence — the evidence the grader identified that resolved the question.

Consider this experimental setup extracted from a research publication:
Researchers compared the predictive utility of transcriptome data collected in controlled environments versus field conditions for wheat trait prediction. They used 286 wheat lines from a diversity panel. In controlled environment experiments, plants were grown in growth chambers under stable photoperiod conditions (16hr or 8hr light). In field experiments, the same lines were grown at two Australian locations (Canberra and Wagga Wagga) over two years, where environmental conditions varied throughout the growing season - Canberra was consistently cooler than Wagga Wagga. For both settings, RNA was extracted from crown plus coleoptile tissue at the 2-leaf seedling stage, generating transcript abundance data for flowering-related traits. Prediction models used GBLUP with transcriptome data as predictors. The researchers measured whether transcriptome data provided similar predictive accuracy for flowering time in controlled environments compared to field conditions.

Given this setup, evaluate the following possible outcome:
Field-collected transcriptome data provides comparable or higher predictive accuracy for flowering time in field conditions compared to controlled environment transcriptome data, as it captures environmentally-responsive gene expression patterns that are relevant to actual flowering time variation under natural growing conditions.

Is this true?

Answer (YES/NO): NO